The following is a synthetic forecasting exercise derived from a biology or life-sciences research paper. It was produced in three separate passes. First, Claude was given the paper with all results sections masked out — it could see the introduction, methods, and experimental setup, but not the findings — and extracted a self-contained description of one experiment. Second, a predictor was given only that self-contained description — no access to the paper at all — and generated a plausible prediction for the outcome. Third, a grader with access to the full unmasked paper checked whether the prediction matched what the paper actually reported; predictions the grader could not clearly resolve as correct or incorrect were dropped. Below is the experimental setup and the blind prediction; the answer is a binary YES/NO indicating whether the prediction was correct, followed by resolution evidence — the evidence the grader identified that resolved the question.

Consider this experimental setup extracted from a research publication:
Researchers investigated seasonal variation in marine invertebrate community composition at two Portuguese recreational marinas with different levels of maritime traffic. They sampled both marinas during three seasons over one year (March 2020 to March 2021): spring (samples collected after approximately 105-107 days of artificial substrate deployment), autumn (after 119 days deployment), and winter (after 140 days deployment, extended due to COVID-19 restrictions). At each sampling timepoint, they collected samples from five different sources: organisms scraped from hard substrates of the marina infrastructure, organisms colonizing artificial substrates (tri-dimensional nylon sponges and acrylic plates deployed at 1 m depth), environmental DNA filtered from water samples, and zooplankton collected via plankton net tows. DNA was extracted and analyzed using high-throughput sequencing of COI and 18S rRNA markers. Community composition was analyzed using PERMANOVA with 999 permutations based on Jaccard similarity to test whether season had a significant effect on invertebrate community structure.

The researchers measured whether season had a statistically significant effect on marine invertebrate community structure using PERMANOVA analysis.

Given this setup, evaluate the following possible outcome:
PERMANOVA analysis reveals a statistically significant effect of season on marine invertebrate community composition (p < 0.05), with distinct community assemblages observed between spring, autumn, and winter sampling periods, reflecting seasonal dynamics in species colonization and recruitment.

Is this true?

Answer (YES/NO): YES